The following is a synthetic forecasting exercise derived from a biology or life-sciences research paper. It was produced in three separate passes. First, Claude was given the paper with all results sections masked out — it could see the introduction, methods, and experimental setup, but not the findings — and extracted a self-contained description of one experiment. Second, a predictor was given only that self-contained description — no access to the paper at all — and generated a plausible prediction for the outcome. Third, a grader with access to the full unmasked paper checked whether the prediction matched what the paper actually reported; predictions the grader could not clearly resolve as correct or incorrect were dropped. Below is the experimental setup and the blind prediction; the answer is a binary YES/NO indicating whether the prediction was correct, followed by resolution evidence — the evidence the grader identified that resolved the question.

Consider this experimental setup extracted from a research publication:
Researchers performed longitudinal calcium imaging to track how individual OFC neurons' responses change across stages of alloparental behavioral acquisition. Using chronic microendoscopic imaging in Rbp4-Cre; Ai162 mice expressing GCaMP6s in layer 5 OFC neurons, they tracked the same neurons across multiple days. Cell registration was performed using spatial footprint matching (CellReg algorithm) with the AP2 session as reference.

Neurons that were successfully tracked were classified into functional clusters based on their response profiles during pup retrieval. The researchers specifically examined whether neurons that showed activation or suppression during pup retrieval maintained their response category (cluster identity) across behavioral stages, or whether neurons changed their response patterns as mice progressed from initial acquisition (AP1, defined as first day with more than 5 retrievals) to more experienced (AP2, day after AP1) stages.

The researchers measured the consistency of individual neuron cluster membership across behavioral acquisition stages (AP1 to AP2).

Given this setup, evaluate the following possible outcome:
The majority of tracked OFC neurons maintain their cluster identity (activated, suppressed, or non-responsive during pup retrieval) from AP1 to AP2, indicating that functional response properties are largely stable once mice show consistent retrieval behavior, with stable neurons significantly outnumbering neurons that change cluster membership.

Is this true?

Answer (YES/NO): YES